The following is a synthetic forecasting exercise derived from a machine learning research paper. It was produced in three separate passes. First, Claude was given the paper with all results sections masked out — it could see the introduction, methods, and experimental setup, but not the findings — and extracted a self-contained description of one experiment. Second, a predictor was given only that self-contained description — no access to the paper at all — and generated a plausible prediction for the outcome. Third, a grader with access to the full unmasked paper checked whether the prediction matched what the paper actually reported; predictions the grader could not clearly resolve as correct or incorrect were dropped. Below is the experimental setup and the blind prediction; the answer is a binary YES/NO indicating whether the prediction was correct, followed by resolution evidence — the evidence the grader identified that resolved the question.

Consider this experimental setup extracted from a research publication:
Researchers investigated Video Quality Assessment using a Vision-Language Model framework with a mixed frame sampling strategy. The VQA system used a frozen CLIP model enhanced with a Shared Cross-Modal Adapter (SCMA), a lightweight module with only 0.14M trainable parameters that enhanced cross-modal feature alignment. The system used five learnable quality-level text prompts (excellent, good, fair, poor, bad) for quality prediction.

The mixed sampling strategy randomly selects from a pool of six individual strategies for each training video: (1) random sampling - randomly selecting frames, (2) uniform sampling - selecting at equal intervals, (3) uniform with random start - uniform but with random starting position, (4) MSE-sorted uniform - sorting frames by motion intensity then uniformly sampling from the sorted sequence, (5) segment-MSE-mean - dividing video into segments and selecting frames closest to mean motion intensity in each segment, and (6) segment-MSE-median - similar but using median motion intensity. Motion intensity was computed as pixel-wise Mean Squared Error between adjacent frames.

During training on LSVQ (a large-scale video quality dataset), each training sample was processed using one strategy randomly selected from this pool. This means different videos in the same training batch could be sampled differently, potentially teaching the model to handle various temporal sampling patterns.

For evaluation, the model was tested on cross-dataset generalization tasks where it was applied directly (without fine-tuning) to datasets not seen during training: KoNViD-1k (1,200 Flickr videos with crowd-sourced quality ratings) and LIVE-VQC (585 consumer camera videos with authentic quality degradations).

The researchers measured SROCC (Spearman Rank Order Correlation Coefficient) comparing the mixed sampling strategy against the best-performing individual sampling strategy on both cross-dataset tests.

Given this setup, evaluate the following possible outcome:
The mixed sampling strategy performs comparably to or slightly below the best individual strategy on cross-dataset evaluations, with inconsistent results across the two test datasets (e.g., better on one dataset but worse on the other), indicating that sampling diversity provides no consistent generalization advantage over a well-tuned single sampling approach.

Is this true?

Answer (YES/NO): NO